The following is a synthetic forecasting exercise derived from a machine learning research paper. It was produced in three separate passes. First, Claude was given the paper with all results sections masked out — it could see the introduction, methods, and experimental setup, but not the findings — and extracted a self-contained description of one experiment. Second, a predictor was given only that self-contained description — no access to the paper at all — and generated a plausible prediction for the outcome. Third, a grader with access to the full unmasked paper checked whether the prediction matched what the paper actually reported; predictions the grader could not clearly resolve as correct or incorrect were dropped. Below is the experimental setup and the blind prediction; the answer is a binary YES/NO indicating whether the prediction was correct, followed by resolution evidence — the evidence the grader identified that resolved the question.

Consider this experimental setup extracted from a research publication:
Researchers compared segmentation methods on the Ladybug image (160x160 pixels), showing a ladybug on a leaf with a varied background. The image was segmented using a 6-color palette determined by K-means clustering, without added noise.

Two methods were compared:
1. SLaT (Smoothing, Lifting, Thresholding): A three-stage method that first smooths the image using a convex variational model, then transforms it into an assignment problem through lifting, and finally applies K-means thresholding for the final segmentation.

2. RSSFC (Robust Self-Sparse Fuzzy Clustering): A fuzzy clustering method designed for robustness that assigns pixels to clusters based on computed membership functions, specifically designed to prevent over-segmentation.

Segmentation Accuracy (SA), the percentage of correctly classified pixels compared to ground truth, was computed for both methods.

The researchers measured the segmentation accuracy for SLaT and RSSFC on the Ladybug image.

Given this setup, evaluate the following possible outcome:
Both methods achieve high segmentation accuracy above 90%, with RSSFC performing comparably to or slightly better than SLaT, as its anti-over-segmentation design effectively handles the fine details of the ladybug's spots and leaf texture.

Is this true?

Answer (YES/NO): NO